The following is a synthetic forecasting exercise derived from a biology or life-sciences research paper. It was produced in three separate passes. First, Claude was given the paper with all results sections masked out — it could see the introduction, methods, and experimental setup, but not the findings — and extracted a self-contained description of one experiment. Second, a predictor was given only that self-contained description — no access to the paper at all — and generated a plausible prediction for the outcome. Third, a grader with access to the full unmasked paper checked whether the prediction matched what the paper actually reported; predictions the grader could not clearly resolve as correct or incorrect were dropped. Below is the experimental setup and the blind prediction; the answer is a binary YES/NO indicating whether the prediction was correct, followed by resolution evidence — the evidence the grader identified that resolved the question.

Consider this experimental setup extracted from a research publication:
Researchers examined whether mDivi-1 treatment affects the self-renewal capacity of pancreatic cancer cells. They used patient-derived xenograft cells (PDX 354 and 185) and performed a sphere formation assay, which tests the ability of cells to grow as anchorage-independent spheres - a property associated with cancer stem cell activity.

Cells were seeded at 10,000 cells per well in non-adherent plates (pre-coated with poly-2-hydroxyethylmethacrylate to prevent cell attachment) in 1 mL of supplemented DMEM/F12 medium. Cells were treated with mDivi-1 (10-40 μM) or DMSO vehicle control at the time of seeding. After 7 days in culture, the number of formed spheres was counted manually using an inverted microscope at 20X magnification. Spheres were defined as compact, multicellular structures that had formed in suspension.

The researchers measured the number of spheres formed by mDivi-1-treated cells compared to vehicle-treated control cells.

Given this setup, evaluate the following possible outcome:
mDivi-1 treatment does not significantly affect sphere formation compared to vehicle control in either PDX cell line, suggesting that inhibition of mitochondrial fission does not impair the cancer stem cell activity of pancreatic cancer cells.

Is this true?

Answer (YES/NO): NO